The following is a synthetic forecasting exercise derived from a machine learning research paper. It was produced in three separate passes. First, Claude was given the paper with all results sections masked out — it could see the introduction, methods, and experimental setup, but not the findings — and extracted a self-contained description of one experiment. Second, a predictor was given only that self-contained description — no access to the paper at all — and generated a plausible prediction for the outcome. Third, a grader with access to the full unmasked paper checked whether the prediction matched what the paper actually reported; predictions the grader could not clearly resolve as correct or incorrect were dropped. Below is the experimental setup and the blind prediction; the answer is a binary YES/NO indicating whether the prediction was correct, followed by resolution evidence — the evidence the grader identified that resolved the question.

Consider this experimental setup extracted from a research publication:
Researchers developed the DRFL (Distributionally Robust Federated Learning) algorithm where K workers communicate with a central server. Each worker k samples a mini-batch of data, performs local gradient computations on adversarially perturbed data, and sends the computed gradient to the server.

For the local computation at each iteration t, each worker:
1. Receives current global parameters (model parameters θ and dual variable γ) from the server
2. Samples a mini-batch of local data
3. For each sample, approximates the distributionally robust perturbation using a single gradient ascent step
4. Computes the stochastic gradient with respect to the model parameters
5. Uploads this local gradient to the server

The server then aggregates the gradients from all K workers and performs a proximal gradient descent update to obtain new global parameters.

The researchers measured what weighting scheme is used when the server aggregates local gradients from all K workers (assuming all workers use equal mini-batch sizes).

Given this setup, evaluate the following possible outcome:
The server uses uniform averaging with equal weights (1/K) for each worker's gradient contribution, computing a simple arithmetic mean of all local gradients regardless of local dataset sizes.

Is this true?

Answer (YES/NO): YES